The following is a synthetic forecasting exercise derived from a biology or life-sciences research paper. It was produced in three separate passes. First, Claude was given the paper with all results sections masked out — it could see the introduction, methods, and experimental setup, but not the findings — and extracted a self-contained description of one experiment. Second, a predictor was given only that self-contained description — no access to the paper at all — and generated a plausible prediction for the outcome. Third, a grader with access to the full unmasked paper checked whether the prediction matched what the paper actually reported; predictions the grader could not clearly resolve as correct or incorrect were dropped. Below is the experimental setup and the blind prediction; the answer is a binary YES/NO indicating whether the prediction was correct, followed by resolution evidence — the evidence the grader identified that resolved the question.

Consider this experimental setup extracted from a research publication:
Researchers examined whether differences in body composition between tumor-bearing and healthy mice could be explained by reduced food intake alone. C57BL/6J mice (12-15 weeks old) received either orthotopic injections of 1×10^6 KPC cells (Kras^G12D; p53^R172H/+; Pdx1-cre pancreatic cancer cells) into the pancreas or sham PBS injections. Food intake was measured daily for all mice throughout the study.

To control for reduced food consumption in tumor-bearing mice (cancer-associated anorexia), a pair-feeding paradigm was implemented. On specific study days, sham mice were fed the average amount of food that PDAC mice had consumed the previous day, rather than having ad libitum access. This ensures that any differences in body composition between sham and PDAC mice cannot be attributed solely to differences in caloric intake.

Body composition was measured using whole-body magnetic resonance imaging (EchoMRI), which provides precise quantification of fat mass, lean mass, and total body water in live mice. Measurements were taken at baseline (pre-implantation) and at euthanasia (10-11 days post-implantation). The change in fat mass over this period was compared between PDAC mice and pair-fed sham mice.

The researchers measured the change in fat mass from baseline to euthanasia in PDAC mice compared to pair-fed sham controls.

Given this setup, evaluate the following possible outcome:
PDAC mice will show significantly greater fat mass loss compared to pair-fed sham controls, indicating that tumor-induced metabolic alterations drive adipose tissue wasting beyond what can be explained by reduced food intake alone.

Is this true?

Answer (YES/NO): NO